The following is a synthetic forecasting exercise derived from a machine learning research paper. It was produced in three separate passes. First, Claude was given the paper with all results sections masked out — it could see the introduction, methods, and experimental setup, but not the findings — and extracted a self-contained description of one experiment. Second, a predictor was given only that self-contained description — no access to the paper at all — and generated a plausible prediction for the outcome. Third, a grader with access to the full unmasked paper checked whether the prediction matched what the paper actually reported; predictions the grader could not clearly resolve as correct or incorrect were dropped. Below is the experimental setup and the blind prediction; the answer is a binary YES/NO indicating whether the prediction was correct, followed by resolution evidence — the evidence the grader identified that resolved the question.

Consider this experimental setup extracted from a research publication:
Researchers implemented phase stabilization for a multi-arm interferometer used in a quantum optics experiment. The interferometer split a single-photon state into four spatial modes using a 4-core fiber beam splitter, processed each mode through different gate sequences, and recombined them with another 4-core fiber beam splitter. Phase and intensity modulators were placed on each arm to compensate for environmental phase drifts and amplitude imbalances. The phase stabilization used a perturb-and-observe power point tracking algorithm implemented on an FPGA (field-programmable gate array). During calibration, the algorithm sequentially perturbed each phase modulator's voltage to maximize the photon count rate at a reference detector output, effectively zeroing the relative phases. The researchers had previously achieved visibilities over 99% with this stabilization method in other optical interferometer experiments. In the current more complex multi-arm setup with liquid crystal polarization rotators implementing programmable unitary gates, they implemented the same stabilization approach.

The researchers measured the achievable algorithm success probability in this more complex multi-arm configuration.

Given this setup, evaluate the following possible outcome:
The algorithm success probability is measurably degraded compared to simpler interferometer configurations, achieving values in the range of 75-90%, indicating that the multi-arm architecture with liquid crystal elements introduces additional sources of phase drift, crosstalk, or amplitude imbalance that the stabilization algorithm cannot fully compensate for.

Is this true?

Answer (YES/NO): NO